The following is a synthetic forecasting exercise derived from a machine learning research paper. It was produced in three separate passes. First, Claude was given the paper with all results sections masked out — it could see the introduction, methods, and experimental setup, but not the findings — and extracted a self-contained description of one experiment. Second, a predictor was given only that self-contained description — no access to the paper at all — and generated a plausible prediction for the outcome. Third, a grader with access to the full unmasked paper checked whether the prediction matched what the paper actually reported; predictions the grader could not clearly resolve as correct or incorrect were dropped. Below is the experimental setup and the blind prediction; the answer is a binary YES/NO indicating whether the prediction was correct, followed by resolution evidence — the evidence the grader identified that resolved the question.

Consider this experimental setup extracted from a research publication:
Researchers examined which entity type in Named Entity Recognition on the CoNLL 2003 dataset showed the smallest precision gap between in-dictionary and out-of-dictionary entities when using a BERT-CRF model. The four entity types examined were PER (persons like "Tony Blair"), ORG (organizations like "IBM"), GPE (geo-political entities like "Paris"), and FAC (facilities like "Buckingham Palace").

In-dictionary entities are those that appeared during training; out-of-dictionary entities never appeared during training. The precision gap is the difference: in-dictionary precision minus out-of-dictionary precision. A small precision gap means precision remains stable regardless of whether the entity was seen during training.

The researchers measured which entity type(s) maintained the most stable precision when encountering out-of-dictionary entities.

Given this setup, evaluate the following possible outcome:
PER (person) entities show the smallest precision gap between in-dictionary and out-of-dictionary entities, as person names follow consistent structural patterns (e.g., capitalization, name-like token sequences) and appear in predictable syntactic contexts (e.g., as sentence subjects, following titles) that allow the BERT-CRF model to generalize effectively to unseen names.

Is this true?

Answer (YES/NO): NO